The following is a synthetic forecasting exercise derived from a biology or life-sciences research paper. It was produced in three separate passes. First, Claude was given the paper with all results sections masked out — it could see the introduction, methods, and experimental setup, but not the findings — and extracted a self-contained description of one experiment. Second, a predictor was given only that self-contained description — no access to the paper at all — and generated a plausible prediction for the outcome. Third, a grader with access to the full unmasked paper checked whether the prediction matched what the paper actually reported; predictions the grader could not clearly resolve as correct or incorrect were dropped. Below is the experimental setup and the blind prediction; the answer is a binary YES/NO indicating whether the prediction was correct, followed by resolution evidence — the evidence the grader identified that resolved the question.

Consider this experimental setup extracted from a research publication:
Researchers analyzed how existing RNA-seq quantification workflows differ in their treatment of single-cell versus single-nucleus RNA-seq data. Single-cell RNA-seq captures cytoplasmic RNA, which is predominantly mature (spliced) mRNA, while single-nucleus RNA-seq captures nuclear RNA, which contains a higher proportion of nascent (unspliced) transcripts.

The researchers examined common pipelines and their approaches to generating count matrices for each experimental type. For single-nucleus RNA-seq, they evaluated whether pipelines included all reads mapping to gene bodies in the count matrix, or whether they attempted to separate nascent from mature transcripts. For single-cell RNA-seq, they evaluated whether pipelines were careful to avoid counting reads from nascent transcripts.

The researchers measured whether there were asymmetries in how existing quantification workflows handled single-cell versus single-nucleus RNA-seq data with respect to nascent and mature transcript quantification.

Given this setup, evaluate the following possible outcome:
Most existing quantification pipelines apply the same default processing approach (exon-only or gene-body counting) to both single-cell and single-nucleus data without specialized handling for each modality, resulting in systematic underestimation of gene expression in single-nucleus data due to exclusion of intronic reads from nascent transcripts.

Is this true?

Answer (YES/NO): NO